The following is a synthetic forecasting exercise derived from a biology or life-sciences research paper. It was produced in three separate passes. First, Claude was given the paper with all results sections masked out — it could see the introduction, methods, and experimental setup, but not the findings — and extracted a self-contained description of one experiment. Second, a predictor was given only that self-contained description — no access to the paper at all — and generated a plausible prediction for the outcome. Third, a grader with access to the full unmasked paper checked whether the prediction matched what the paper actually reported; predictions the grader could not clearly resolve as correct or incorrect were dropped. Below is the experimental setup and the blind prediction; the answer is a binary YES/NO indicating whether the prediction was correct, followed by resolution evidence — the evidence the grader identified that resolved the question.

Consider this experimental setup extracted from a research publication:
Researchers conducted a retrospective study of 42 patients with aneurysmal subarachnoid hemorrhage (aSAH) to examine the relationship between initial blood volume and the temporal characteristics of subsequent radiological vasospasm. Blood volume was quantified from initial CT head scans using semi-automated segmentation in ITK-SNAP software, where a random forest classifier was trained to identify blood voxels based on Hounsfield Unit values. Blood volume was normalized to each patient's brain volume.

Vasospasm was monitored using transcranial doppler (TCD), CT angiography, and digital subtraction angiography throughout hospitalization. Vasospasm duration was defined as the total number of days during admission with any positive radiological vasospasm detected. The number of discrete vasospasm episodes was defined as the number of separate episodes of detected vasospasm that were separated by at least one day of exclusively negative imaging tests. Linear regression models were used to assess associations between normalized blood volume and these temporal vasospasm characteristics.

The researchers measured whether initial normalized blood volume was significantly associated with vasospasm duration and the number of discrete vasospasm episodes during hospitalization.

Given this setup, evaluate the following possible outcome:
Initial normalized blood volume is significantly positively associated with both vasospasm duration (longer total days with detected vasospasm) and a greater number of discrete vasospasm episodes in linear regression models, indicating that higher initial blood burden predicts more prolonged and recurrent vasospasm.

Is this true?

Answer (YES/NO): YES